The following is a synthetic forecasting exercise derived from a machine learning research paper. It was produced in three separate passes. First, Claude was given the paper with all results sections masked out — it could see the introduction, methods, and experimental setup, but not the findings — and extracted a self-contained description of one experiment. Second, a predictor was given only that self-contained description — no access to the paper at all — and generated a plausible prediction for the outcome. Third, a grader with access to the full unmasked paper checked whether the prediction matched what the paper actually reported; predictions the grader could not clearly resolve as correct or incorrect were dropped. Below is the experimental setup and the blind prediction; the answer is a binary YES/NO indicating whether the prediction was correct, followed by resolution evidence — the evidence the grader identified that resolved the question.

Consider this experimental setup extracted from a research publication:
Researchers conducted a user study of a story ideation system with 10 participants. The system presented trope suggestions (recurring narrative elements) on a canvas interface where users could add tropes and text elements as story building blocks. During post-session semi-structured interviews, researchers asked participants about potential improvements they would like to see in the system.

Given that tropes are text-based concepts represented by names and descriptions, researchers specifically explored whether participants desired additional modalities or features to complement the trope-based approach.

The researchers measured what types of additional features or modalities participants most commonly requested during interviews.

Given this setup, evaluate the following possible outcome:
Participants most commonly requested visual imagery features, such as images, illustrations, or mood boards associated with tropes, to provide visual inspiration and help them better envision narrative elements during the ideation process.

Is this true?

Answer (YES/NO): YES